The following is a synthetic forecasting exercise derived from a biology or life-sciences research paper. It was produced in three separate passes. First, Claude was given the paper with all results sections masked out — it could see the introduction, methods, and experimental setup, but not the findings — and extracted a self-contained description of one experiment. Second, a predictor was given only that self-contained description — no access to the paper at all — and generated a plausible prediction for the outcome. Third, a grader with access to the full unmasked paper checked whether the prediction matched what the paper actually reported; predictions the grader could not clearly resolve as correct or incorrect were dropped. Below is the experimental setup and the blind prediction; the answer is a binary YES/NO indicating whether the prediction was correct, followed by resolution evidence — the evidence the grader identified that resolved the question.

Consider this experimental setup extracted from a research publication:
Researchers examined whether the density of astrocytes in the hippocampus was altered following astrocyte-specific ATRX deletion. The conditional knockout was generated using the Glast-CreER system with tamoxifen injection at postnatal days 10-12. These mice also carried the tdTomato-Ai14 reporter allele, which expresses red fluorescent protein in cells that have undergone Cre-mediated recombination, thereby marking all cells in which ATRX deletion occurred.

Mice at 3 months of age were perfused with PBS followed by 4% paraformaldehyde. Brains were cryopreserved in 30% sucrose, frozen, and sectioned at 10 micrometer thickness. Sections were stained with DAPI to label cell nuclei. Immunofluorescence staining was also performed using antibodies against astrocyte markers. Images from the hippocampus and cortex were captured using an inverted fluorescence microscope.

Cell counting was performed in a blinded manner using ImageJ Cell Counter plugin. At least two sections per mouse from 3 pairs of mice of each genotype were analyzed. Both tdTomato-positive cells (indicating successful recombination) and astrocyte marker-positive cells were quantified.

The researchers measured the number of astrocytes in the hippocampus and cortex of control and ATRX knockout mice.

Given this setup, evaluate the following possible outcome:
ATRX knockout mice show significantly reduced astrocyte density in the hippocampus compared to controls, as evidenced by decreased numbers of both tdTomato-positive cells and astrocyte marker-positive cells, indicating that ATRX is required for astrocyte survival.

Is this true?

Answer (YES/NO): NO